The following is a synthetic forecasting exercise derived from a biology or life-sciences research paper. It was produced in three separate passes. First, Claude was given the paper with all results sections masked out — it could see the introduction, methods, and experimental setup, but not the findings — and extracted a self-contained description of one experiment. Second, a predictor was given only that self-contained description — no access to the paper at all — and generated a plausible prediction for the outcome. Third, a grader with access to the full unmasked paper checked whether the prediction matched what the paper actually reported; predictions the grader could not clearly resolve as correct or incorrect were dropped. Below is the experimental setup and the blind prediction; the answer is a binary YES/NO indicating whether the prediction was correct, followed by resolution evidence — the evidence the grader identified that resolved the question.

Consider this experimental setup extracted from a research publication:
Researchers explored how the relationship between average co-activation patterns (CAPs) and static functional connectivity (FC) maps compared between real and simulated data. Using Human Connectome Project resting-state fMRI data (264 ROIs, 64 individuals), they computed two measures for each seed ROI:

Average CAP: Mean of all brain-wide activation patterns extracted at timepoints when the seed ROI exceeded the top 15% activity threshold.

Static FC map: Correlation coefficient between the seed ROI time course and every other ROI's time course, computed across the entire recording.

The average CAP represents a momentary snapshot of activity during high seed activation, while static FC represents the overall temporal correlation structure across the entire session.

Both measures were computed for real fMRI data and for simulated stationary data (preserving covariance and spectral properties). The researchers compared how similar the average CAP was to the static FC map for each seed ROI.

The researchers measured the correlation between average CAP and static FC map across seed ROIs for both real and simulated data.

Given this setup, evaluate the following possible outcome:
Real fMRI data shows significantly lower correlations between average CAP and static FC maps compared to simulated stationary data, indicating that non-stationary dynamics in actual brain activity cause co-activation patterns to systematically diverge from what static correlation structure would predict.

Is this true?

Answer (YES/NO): NO